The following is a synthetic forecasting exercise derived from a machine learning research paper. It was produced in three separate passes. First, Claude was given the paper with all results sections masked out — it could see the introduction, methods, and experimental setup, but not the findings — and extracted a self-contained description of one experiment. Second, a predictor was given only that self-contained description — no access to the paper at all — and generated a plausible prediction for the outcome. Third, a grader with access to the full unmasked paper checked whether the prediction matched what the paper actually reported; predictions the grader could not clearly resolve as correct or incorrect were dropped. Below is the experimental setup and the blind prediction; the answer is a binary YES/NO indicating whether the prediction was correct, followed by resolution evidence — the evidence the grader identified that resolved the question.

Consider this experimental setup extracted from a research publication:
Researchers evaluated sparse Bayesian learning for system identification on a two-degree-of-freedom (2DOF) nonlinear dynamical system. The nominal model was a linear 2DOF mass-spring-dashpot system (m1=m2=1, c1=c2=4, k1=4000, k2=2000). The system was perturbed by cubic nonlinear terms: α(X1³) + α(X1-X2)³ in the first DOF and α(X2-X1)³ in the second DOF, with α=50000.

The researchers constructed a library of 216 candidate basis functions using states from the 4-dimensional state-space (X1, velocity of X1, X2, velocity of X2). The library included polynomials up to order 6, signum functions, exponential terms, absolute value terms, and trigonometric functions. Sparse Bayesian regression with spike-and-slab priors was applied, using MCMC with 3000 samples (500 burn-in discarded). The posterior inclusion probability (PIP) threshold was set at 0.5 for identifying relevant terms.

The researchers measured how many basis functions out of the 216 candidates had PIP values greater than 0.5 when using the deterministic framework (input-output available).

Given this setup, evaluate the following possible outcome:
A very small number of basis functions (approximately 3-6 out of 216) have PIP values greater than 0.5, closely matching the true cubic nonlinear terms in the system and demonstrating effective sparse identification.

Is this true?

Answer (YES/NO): YES